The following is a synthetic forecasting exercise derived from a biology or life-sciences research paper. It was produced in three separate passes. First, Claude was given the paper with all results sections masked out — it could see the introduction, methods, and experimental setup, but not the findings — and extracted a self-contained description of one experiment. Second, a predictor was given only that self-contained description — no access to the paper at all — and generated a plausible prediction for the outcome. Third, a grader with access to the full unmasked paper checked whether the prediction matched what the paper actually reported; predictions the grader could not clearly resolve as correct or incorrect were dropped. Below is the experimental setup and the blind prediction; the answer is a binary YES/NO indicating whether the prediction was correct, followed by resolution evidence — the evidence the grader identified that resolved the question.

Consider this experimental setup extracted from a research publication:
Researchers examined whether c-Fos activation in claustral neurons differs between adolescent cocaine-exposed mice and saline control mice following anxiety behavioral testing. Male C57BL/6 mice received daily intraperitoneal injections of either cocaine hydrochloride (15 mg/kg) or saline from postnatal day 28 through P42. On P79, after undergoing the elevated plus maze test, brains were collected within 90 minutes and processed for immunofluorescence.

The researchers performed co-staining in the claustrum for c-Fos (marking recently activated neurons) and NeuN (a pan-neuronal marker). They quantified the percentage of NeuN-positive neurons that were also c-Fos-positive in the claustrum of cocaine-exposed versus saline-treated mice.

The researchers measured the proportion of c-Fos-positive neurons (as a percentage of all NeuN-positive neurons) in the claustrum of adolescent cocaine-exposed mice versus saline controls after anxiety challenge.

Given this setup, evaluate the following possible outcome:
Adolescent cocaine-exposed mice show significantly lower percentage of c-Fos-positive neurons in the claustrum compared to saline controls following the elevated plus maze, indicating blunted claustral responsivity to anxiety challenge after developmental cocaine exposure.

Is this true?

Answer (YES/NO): NO